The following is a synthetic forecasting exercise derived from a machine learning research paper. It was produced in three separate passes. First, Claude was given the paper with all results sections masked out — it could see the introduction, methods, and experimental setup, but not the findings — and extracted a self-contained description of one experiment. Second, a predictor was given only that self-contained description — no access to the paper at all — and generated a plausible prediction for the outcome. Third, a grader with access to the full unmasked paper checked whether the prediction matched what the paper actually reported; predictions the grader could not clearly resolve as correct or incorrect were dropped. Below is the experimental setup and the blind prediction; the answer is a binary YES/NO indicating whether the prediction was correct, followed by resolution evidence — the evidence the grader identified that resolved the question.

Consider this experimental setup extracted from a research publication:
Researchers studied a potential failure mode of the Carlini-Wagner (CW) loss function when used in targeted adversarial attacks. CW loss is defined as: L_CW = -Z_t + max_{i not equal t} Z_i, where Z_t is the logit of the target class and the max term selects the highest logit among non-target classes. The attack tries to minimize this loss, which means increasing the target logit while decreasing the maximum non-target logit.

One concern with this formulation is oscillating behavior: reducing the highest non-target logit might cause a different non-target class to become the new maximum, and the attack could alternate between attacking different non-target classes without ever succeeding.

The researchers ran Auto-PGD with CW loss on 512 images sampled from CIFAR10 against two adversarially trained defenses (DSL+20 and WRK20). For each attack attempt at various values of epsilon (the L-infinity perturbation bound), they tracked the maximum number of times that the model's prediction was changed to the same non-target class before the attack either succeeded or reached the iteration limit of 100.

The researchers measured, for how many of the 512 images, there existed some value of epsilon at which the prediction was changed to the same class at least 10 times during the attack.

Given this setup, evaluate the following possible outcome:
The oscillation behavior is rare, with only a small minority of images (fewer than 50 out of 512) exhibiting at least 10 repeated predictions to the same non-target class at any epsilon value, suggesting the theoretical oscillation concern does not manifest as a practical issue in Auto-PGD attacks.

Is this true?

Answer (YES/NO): NO